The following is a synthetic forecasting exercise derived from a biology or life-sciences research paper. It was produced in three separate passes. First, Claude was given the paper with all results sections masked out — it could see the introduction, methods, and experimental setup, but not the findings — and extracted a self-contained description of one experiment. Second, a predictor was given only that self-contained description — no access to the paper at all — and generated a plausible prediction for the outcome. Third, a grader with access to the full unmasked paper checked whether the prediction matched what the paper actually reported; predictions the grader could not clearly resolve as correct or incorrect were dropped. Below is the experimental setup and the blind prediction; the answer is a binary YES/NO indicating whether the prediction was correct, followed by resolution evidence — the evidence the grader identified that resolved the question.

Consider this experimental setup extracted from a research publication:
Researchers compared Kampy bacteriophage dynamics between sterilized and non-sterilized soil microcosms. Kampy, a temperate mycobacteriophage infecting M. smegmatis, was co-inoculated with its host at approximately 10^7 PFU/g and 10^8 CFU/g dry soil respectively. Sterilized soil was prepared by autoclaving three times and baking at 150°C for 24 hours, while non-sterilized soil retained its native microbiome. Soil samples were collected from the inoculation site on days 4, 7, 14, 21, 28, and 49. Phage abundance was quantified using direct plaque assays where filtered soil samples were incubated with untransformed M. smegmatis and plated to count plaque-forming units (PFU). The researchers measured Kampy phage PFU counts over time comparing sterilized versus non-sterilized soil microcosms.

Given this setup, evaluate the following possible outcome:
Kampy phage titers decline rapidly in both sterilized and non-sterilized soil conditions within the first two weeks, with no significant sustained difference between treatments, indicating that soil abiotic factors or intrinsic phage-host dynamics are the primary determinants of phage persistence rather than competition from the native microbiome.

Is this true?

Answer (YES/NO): NO